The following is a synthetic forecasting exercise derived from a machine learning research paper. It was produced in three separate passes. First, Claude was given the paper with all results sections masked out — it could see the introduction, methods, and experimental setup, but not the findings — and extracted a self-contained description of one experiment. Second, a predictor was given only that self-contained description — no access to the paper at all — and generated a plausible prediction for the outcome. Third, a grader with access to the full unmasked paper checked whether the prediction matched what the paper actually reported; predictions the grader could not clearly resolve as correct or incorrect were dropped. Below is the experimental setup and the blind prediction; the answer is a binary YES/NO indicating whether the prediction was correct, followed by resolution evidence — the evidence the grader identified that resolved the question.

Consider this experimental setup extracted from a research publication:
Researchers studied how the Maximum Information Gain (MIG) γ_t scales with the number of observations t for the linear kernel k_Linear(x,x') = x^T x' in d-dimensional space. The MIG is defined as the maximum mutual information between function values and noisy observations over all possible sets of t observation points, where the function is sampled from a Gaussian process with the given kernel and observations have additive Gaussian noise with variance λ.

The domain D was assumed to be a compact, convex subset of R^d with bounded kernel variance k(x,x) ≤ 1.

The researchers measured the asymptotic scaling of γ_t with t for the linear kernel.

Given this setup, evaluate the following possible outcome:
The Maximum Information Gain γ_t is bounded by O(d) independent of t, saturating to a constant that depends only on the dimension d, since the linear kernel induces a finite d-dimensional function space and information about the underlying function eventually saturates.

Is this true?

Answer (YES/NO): NO